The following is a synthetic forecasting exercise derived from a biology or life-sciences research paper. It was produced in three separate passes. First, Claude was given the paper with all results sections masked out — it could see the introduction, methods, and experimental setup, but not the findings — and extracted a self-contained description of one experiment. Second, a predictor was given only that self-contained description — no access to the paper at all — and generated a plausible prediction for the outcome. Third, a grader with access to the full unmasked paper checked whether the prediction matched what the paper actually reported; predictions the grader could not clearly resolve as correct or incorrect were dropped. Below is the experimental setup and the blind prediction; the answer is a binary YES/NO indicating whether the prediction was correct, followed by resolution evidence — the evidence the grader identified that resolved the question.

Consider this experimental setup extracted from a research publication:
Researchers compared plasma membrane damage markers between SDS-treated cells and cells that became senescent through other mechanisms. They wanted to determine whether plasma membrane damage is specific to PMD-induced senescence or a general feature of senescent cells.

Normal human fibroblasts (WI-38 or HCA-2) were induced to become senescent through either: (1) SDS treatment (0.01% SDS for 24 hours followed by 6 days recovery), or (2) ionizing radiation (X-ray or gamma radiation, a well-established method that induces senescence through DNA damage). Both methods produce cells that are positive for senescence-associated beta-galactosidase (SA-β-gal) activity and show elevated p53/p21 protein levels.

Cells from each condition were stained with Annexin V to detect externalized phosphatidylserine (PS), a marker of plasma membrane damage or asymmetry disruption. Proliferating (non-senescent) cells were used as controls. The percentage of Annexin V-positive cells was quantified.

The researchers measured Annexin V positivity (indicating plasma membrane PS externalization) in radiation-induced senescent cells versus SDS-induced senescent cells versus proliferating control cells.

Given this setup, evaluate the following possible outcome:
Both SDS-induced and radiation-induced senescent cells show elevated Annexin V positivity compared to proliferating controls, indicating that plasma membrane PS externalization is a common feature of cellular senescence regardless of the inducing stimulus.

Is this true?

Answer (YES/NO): NO